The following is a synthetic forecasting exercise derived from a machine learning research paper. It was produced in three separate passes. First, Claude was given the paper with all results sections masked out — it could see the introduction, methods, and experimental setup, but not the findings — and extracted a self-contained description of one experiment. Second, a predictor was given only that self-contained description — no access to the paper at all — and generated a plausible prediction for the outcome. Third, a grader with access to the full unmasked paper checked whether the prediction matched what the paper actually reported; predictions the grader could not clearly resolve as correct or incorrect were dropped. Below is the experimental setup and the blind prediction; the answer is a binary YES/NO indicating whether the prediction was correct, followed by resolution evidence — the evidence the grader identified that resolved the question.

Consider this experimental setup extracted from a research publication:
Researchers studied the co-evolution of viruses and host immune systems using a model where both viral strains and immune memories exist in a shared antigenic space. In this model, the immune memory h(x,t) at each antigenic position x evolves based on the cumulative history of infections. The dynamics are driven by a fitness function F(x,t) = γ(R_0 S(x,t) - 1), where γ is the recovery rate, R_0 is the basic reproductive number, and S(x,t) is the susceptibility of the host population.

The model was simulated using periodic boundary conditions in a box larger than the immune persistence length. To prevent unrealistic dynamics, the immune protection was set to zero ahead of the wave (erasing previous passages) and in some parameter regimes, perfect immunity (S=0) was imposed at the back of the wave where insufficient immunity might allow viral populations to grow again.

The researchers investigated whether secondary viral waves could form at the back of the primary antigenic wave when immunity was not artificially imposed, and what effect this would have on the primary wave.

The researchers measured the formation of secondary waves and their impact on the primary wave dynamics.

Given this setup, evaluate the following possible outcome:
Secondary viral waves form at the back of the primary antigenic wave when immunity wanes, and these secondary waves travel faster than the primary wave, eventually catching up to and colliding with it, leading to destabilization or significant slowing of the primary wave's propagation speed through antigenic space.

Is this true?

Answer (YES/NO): NO